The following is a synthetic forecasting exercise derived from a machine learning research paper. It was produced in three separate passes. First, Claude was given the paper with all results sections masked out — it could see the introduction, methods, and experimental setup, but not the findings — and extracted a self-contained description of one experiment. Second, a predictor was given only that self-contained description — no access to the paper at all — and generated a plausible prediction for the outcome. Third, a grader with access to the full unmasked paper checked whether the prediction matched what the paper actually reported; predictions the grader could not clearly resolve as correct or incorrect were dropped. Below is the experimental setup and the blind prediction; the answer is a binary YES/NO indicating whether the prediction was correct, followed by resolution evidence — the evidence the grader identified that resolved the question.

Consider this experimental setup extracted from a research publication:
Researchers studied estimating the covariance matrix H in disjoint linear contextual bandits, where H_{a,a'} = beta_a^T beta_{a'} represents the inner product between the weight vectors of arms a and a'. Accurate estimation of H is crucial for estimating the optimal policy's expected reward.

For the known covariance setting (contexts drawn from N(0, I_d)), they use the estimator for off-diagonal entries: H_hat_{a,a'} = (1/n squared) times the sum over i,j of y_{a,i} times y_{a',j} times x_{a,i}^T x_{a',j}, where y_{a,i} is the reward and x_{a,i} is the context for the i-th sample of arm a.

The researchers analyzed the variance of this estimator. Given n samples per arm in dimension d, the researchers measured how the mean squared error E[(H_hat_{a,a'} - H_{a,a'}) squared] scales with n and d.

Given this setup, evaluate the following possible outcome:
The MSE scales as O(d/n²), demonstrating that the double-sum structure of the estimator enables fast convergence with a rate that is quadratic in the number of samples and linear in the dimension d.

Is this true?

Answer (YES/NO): NO